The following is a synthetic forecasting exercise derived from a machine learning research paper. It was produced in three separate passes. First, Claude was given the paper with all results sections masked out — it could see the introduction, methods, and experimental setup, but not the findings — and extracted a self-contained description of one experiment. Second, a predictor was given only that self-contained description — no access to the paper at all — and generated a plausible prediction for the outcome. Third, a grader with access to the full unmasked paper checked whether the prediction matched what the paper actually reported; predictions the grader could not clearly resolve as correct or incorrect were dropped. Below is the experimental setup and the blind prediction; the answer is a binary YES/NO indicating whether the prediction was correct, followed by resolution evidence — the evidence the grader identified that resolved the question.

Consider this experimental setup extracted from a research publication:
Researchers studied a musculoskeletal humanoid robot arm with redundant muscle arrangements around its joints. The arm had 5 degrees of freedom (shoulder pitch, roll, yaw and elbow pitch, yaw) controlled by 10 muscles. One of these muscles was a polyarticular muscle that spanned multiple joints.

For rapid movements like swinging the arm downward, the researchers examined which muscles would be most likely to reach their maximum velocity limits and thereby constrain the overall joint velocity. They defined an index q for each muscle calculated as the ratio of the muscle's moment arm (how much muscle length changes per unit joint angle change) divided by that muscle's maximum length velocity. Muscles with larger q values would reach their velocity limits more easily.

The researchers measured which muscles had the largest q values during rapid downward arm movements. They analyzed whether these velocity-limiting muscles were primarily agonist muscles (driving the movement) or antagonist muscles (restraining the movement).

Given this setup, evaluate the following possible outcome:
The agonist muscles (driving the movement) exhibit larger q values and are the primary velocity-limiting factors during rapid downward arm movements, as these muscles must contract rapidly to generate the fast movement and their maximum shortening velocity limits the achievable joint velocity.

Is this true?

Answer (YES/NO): NO